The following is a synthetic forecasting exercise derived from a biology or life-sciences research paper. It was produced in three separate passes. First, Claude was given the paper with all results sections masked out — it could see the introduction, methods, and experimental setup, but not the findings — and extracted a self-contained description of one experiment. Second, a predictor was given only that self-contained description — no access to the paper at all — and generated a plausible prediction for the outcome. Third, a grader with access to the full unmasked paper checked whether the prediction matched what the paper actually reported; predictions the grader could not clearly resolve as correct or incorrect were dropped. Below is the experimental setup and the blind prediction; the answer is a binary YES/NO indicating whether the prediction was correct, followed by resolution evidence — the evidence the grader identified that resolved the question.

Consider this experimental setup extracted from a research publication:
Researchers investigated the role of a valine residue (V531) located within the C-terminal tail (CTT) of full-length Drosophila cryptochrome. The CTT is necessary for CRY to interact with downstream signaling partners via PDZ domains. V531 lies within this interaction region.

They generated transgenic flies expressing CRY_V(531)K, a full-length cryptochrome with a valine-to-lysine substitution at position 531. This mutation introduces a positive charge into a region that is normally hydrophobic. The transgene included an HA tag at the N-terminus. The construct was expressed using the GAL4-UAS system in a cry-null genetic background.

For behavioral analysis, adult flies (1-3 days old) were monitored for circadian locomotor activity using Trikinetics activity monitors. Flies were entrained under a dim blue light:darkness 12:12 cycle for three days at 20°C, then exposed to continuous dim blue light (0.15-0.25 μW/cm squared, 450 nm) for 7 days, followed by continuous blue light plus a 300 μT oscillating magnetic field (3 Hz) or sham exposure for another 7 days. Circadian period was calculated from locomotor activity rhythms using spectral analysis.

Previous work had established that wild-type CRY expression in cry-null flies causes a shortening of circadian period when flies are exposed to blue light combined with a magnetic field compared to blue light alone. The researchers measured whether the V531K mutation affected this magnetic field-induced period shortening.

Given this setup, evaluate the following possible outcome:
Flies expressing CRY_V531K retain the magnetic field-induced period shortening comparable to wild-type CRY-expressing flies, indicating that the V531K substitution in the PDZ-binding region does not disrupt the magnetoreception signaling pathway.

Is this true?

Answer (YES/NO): NO